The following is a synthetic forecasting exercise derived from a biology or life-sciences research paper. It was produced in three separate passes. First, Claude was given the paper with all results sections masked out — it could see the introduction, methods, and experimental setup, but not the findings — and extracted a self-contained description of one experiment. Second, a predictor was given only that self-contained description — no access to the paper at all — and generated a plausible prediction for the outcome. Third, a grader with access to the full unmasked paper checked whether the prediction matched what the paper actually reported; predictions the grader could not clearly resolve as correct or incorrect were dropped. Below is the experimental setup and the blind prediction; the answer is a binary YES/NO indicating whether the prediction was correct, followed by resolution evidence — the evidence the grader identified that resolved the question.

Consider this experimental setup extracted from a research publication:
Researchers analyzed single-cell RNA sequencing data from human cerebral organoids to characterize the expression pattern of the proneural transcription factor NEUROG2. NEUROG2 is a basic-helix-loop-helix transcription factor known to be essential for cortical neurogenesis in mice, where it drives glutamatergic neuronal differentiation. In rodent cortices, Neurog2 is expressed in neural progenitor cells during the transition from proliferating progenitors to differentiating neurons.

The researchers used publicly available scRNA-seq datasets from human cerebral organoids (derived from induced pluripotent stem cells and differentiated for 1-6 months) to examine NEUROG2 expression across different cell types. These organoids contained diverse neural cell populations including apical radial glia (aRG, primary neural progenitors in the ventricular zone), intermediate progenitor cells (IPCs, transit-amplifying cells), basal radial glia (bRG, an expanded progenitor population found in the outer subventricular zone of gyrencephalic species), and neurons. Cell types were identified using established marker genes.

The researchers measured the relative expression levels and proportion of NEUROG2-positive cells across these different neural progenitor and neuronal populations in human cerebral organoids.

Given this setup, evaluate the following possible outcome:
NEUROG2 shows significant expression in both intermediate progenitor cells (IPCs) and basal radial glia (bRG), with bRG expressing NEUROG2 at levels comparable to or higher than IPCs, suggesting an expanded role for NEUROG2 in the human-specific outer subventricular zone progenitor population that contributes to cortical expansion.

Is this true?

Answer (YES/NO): NO